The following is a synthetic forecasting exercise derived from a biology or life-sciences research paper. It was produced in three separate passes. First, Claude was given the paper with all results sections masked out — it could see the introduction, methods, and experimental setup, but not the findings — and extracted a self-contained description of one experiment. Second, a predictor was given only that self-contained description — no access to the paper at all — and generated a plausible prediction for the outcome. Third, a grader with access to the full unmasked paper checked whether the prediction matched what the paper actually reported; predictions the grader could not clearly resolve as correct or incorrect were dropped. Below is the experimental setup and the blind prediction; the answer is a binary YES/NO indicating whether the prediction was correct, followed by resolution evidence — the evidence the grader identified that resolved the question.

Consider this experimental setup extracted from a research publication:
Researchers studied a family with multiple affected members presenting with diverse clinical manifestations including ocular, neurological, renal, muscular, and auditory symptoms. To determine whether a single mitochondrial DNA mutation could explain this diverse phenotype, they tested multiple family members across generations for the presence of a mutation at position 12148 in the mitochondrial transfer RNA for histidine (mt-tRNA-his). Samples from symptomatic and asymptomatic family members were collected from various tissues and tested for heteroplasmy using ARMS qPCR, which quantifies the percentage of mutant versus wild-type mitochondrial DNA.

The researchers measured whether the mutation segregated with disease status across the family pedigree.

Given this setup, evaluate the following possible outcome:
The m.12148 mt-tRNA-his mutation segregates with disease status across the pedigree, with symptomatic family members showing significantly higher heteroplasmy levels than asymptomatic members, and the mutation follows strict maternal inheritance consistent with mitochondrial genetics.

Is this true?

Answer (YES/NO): YES